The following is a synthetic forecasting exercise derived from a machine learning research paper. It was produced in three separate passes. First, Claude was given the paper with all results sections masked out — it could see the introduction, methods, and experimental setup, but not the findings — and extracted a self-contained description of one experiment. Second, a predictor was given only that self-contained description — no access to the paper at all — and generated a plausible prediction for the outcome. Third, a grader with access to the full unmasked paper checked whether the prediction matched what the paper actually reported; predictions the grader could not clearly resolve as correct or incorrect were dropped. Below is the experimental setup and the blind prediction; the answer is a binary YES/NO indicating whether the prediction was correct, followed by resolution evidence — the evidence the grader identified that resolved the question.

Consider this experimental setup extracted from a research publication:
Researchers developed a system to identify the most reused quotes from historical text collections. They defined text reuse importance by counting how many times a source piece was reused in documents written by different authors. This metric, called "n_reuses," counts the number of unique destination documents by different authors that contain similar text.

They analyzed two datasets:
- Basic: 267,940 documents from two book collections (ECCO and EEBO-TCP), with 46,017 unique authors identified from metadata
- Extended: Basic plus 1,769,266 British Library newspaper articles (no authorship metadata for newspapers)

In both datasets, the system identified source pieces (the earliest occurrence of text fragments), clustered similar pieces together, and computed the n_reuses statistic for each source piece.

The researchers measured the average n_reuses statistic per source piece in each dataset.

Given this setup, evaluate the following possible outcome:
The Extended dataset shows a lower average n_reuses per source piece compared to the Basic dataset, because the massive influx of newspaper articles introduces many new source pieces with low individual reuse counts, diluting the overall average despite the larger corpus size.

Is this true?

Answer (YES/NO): NO